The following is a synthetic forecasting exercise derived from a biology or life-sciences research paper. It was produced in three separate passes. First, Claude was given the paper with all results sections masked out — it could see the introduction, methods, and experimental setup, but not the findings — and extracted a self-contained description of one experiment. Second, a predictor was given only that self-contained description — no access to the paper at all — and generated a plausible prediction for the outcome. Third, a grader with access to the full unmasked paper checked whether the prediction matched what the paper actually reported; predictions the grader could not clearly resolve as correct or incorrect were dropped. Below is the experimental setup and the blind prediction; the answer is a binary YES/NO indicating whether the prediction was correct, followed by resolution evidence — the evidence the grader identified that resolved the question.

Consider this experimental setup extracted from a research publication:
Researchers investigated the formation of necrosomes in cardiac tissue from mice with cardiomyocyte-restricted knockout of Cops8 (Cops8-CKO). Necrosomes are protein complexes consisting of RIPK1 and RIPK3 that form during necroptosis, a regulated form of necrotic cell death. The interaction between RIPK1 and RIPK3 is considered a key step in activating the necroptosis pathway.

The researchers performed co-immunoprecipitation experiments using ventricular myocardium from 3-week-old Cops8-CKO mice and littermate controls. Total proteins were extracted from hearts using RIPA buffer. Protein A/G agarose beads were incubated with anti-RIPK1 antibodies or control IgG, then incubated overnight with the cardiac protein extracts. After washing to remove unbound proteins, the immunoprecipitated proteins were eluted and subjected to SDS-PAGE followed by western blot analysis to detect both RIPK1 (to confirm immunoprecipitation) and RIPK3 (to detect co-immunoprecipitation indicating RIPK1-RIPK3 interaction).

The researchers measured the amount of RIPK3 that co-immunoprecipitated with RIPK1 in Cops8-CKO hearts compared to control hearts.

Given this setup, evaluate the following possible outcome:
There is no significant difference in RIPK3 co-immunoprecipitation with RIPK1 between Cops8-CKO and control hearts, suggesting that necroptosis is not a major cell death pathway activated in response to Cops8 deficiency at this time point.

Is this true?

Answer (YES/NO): NO